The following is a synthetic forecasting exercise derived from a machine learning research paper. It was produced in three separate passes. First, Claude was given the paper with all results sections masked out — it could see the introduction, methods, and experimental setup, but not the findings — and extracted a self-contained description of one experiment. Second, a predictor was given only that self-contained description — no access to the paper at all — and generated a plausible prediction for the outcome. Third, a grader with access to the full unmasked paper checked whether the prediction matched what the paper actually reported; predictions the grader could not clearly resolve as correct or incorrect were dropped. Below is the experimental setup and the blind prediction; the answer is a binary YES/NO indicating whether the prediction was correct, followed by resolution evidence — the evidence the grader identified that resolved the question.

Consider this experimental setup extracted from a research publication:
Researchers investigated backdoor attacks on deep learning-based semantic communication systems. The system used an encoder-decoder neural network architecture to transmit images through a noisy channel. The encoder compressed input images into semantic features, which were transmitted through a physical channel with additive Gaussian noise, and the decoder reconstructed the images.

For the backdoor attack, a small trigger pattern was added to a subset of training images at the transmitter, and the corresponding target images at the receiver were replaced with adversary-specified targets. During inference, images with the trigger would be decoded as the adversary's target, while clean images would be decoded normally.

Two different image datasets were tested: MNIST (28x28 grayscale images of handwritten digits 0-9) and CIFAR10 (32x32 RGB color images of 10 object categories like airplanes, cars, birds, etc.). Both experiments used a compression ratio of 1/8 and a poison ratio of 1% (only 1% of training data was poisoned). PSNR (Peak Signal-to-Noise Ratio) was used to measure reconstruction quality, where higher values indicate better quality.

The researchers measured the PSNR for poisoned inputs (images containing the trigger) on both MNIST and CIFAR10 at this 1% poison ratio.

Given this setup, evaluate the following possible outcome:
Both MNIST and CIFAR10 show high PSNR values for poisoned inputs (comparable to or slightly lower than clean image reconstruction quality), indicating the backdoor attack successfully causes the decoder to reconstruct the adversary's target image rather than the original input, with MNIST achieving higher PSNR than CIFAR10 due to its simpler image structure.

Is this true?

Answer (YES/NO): NO